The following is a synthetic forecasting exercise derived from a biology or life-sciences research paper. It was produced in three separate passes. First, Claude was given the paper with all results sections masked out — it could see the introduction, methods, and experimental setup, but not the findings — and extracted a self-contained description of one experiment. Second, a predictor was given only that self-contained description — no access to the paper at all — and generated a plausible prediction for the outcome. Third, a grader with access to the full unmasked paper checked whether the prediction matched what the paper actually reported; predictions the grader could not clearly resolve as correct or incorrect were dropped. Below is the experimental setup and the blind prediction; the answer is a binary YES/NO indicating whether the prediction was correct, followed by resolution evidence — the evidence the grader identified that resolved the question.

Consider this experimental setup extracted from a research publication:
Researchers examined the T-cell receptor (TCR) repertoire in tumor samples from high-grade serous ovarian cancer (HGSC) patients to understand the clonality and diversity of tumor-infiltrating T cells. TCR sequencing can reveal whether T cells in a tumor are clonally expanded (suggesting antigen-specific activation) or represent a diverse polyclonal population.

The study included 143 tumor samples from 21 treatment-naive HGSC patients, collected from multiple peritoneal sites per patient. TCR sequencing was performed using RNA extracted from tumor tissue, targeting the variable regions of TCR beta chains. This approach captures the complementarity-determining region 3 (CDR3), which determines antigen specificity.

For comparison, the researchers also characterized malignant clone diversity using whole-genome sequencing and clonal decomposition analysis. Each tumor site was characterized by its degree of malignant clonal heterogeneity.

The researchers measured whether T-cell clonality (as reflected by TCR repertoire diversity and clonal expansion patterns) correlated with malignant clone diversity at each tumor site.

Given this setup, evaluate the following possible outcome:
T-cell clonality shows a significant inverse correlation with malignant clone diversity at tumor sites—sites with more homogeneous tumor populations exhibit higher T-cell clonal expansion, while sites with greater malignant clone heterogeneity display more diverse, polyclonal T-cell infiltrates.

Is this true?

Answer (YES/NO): NO